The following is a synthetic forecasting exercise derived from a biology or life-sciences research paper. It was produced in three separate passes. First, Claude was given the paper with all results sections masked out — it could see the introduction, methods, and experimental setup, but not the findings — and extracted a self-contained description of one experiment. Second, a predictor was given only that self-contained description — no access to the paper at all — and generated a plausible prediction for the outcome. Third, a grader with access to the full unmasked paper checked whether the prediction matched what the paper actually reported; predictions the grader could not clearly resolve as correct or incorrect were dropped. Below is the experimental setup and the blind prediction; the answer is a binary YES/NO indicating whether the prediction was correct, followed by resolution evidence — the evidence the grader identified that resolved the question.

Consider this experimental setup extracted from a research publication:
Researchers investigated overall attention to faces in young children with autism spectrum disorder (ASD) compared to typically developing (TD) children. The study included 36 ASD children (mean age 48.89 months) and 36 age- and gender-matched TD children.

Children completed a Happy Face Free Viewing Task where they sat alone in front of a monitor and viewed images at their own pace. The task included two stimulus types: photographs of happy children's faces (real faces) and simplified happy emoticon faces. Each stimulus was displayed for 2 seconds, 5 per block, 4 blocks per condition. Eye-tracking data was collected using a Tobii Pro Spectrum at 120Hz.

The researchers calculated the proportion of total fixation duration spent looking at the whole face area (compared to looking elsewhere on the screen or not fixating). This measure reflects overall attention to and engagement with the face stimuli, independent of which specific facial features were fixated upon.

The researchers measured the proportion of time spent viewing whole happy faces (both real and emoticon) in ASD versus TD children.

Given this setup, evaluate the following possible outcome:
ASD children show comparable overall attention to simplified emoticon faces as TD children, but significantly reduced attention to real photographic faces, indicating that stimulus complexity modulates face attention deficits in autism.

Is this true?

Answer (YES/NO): NO